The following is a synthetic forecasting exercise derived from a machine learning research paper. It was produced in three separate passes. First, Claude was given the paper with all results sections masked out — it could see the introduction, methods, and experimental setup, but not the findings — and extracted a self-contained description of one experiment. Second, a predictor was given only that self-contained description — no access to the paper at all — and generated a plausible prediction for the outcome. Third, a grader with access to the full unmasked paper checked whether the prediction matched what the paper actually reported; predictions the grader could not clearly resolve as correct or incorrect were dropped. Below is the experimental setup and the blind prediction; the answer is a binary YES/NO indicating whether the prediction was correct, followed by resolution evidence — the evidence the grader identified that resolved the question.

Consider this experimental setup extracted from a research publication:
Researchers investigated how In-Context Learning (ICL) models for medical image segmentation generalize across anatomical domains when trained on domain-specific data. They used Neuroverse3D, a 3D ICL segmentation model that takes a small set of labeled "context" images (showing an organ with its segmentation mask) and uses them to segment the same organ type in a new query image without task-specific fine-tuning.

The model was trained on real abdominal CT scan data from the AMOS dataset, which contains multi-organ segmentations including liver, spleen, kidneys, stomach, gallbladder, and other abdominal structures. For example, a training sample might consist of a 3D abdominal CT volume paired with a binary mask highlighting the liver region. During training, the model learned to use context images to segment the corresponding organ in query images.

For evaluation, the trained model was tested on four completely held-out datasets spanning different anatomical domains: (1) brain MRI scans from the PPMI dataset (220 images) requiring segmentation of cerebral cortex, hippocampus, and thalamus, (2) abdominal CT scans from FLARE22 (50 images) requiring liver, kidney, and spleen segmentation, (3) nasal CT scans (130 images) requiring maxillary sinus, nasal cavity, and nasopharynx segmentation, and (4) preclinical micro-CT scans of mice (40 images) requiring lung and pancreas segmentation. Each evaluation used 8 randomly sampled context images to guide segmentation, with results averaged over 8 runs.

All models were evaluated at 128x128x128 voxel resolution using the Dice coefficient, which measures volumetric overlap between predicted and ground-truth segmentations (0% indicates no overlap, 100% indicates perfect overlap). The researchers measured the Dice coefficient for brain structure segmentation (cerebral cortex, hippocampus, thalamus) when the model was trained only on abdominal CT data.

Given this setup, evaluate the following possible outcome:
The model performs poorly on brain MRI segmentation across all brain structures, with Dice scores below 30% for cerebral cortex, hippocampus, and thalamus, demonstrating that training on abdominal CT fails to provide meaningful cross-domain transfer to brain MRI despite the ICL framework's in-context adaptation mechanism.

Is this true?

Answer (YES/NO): YES